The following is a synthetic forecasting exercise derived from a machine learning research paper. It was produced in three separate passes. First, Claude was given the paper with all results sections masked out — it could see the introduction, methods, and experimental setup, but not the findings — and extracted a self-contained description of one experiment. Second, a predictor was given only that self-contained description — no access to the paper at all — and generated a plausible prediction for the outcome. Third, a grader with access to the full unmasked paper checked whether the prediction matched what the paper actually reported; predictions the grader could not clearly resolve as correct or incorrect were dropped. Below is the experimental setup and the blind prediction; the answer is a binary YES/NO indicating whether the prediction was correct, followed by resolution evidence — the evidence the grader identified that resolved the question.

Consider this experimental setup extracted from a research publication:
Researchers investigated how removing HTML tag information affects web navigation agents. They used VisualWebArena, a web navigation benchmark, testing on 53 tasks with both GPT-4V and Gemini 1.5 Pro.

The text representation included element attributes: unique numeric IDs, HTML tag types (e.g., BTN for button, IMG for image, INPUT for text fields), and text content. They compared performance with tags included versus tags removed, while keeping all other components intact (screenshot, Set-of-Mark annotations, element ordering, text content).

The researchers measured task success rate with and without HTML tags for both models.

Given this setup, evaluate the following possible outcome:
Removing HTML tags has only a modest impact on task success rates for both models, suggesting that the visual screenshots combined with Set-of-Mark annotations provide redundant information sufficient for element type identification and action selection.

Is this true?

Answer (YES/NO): NO